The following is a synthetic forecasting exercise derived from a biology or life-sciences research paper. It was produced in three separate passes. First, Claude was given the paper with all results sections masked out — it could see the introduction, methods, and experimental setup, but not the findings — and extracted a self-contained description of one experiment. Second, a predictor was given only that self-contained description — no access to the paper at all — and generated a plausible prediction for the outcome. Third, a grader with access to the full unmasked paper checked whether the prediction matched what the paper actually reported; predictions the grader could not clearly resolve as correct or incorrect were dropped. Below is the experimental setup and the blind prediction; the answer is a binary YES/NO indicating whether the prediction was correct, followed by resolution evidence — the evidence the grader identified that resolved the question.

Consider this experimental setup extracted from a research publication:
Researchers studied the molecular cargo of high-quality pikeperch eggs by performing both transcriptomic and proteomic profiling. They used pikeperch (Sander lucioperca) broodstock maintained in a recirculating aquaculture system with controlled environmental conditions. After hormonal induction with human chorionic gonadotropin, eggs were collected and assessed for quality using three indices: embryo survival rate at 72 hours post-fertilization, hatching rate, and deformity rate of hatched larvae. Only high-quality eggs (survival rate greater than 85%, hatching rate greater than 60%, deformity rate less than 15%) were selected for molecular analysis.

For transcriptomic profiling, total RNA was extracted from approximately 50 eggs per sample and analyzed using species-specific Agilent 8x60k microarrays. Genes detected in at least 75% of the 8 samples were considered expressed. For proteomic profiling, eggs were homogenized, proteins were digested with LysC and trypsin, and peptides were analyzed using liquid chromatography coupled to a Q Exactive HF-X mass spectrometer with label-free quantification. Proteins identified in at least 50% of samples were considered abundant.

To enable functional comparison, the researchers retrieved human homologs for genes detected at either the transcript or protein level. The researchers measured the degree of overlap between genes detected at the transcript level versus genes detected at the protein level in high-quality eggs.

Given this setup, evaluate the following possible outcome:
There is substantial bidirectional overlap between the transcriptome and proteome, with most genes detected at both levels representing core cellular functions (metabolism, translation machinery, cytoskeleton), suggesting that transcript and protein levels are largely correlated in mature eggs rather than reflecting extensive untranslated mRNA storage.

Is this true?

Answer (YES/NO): NO